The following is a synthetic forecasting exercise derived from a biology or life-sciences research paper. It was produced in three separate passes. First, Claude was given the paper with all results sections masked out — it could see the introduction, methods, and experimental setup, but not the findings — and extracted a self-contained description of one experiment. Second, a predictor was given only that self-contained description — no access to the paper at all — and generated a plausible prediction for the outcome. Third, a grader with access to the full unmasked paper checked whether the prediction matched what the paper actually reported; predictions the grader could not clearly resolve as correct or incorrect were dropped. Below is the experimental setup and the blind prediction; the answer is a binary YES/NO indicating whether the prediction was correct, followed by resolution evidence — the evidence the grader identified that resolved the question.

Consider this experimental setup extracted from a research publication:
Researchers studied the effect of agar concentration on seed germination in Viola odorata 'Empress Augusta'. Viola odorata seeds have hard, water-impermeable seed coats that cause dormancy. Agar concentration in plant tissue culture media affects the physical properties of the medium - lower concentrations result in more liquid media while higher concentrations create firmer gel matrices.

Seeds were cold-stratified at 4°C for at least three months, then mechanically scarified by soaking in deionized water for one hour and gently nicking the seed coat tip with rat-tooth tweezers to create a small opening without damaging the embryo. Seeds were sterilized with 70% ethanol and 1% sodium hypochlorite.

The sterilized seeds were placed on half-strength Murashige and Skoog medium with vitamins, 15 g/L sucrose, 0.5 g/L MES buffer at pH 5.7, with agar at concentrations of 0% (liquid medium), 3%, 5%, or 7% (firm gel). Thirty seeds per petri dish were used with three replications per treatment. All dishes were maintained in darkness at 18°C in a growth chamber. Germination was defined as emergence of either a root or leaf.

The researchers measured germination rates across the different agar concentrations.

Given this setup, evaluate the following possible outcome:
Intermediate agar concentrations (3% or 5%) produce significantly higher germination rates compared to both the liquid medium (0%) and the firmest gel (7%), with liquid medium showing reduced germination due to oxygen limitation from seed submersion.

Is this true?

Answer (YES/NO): NO